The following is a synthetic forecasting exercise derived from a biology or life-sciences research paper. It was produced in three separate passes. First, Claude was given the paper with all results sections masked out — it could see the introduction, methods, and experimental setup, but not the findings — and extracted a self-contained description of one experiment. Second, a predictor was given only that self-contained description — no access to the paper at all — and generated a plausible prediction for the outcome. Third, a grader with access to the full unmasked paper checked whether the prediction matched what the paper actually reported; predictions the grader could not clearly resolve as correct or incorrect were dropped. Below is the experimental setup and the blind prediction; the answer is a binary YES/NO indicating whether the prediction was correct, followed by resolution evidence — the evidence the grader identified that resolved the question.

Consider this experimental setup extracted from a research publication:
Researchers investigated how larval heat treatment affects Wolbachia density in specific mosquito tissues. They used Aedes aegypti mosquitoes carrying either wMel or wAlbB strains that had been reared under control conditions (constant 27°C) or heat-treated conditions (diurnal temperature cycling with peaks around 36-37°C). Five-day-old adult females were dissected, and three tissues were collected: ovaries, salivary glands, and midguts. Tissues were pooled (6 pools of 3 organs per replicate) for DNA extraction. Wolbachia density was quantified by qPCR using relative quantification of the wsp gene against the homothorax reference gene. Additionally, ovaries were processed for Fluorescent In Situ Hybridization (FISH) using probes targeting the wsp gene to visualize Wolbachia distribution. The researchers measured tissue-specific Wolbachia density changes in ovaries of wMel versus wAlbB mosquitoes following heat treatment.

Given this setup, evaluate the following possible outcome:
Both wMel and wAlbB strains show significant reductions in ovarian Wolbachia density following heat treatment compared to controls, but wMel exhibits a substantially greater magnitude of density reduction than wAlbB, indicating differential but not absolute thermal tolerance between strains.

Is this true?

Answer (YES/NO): NO